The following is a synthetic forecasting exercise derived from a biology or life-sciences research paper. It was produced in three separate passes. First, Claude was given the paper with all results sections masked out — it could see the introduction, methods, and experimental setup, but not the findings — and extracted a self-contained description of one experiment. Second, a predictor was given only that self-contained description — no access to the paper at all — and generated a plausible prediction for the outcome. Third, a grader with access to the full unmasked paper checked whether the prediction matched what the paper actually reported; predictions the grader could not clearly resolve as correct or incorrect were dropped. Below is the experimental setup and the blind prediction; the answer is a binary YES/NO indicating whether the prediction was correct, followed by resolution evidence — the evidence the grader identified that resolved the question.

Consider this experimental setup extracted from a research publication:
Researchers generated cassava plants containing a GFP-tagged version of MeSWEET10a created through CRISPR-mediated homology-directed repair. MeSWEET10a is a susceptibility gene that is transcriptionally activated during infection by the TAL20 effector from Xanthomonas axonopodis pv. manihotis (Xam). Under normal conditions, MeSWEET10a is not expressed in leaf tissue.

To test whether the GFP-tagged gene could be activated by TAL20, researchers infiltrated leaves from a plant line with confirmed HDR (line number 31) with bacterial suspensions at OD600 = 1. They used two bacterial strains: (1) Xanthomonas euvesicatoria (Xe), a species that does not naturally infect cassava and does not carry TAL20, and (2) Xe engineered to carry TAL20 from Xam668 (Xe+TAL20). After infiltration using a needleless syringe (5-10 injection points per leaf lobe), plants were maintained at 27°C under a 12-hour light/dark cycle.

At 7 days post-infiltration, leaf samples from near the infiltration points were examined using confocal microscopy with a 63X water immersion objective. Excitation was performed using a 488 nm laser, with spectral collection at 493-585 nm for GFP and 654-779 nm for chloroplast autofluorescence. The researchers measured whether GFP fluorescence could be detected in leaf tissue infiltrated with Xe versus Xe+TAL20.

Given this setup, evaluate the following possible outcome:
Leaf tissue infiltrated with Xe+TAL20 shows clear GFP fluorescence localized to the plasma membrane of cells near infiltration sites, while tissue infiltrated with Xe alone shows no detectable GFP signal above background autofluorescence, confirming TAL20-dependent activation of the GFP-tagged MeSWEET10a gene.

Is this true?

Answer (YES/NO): NO